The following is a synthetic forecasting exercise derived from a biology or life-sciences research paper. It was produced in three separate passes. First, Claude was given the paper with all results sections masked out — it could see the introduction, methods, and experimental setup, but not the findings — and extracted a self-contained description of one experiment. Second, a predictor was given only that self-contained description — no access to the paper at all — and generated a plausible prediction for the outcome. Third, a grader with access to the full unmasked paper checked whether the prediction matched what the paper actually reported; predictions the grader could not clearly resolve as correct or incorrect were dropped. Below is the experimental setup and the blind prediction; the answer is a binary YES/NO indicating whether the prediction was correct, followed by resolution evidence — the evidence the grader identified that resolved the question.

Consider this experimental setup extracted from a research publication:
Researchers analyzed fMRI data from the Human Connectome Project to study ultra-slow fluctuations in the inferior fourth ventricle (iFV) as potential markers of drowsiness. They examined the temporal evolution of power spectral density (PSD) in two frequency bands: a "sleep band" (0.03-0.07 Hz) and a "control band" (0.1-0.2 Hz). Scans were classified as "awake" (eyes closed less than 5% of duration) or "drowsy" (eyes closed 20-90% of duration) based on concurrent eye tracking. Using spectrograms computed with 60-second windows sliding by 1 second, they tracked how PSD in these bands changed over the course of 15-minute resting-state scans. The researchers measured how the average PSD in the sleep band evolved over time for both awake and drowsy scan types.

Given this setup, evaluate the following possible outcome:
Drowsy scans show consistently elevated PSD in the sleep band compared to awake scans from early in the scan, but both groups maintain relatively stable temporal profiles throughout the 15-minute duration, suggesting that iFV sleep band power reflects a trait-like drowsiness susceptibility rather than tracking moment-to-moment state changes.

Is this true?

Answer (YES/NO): NO